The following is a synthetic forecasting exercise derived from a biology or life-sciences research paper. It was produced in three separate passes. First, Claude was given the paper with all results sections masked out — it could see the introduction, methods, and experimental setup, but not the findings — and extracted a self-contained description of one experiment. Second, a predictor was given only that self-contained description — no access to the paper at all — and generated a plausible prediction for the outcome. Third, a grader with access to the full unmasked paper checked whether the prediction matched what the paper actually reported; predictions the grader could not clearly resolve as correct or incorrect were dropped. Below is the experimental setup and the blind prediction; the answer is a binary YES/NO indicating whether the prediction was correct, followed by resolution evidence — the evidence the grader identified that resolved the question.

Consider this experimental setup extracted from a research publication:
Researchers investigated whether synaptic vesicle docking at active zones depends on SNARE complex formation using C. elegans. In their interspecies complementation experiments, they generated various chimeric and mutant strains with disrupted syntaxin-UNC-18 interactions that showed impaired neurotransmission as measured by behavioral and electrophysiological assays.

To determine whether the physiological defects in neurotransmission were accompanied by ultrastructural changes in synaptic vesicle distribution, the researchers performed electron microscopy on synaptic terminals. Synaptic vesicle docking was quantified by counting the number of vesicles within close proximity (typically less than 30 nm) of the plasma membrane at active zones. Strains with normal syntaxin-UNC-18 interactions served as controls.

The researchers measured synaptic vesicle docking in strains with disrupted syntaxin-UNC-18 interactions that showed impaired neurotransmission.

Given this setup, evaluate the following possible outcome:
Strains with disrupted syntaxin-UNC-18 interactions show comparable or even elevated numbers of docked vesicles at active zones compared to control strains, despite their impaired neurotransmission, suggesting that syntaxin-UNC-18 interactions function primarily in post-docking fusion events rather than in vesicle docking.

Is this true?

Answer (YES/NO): NO